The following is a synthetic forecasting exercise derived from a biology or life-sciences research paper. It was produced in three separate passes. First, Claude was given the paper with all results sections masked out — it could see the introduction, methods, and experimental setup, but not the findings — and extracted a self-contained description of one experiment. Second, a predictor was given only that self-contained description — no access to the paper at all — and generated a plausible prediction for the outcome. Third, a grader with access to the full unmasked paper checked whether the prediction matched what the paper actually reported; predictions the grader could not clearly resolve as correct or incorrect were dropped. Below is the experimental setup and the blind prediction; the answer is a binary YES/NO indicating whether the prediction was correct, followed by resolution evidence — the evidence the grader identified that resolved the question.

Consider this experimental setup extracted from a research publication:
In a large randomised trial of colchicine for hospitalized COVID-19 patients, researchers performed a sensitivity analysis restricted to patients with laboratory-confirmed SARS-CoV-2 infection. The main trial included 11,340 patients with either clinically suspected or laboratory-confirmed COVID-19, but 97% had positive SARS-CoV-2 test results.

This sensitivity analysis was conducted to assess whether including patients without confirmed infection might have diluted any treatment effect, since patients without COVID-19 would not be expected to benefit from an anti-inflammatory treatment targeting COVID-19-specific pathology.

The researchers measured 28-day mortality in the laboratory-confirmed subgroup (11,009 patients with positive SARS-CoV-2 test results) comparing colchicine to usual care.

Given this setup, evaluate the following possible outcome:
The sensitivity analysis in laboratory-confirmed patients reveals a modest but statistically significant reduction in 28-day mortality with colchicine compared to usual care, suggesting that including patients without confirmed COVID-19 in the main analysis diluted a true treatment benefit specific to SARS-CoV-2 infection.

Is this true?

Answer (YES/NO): NO